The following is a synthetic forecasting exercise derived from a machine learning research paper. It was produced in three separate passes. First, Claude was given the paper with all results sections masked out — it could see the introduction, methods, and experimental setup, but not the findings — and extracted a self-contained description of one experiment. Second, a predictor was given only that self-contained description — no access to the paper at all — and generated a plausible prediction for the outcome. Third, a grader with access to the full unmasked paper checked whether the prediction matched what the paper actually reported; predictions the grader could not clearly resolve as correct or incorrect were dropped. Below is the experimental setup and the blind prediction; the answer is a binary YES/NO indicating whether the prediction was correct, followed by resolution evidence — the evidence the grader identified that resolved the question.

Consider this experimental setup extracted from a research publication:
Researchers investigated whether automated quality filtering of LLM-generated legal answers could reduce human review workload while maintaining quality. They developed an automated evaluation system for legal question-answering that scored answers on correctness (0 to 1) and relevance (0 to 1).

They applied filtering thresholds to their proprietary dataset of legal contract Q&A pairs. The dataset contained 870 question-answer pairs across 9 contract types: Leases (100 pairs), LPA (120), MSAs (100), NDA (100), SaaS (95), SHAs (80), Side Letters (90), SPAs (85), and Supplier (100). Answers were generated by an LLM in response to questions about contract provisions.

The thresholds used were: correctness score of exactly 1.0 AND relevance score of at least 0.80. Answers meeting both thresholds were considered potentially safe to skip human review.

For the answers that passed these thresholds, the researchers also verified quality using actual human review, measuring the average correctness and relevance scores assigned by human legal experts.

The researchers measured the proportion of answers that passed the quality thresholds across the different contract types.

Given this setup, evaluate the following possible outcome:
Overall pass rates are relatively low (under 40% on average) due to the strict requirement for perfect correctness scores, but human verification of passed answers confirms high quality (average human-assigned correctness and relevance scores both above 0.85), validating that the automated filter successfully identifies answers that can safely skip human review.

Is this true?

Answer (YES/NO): YES